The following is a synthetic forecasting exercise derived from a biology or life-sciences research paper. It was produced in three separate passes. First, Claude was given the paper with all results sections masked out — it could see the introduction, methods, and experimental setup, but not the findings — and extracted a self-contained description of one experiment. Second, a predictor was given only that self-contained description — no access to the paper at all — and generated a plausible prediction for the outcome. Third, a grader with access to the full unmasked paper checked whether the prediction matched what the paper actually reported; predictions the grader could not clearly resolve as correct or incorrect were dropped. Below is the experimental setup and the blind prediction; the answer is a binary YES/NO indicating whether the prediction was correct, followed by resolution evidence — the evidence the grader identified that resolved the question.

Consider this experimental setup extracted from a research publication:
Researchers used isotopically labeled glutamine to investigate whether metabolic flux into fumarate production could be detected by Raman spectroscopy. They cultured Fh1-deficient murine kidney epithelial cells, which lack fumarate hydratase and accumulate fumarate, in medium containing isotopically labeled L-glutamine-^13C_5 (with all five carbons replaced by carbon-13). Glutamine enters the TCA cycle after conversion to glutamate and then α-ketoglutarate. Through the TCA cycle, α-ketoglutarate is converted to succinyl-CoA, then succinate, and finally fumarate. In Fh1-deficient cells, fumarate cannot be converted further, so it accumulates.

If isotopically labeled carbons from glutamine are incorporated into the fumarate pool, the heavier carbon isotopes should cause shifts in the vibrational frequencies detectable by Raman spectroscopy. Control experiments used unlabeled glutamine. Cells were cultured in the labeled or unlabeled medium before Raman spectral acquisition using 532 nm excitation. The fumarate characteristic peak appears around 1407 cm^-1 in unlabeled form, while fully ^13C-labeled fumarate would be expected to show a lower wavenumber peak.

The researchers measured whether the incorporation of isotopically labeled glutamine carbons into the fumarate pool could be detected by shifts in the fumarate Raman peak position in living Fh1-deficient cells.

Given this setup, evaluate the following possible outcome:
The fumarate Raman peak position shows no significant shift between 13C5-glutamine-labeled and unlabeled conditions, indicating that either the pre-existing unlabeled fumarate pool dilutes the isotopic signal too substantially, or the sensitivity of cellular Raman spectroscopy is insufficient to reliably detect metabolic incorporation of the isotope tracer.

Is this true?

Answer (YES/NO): NO